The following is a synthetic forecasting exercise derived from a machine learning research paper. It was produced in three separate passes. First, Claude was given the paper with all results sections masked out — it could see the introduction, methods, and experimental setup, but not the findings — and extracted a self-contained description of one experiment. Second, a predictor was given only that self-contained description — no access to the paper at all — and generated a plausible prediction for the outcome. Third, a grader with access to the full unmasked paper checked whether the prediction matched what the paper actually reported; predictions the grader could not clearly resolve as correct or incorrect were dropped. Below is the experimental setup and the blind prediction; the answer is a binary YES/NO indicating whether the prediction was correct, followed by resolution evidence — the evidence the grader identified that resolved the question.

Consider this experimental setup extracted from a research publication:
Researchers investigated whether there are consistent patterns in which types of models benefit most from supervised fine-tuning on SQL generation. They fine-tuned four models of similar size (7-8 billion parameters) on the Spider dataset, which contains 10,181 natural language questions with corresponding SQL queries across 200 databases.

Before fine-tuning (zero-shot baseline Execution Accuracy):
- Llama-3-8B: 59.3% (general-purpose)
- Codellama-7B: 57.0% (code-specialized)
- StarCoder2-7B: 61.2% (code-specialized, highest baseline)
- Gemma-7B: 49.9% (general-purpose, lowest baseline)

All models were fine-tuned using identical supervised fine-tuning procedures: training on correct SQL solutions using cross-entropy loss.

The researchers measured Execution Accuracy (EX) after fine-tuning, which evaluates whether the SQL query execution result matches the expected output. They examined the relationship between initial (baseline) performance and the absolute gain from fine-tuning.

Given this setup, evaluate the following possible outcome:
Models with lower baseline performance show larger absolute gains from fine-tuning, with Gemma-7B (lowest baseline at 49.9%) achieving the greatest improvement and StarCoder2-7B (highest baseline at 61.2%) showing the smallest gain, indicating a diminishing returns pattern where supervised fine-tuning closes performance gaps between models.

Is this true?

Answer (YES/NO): YES